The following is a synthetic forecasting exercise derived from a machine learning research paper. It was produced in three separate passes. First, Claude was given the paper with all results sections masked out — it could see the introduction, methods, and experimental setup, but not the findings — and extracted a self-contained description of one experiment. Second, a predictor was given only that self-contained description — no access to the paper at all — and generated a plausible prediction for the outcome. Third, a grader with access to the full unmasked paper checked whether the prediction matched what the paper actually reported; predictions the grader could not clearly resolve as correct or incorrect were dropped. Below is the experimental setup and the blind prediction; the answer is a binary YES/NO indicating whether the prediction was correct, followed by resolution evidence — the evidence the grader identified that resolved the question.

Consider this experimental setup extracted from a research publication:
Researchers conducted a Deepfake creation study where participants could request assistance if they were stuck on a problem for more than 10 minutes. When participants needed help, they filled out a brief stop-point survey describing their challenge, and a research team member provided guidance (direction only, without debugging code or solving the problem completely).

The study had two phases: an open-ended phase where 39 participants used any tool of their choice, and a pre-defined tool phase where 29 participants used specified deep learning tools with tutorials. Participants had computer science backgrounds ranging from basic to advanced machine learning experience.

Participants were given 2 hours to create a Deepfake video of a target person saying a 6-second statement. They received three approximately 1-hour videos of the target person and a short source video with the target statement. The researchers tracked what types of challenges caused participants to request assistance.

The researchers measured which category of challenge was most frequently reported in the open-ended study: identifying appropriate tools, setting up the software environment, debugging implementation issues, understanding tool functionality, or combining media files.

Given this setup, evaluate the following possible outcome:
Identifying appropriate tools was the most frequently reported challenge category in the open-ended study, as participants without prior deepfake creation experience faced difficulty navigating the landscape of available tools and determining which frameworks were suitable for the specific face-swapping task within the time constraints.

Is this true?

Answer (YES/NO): NO